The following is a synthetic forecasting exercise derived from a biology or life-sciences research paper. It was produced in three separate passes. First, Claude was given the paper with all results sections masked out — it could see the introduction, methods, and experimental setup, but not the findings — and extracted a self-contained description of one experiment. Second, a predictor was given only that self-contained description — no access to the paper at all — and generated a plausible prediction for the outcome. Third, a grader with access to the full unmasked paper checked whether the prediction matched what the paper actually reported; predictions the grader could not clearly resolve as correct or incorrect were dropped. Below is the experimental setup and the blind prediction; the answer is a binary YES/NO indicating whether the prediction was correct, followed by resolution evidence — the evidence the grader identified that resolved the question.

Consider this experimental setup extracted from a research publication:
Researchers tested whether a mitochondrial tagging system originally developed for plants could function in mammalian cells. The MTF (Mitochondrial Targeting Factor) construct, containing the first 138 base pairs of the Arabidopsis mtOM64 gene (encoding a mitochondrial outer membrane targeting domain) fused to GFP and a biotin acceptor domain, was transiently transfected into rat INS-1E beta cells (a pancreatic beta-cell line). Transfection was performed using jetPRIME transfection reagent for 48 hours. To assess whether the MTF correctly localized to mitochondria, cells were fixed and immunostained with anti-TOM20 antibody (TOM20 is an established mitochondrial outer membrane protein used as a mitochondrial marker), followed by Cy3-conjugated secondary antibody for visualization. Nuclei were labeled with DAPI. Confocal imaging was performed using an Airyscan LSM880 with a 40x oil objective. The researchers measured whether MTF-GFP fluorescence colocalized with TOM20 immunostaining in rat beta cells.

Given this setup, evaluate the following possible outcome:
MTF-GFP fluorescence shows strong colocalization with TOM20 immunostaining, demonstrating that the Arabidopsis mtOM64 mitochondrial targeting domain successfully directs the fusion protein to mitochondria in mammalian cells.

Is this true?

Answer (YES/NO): YES